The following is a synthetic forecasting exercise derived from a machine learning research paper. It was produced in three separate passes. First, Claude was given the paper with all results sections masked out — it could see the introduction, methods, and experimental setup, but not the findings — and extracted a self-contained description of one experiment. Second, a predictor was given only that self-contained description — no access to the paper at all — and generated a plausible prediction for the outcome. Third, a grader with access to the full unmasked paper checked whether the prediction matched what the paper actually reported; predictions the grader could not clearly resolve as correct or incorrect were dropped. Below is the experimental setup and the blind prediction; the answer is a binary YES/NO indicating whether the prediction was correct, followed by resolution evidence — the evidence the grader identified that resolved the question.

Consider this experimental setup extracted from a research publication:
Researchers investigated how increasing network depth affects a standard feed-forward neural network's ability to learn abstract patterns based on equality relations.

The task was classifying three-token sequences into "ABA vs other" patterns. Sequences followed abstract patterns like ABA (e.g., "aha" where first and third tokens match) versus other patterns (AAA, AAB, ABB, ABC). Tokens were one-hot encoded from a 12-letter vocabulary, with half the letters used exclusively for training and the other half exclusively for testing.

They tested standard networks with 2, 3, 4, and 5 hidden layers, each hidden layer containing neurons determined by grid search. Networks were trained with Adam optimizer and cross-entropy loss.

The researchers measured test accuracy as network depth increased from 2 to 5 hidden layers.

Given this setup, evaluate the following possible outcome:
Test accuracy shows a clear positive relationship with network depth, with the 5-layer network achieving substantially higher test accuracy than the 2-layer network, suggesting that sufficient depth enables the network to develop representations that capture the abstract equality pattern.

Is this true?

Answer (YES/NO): NO